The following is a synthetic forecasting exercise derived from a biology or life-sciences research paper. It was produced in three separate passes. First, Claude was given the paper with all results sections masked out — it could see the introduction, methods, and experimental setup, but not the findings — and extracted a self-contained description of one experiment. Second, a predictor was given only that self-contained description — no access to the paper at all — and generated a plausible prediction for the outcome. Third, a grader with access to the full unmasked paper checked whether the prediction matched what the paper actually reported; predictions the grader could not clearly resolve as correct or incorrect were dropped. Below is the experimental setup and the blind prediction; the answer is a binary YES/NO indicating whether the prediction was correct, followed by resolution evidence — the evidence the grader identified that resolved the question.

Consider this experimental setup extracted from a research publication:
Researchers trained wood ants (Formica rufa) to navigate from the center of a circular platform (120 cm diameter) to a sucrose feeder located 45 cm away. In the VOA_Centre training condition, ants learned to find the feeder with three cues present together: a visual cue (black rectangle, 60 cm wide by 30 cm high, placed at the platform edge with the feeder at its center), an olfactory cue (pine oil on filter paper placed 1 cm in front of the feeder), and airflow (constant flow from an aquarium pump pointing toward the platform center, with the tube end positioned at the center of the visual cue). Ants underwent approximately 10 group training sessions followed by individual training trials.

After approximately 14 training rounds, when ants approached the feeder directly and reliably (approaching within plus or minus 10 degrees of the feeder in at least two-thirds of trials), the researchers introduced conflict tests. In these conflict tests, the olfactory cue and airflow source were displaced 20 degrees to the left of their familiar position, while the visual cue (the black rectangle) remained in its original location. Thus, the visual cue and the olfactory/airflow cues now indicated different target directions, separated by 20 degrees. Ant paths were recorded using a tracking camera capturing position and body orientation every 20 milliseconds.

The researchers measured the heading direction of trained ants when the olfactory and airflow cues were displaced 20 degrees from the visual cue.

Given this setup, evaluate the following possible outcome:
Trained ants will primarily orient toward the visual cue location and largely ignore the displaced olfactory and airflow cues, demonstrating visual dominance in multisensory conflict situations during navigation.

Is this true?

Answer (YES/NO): NO